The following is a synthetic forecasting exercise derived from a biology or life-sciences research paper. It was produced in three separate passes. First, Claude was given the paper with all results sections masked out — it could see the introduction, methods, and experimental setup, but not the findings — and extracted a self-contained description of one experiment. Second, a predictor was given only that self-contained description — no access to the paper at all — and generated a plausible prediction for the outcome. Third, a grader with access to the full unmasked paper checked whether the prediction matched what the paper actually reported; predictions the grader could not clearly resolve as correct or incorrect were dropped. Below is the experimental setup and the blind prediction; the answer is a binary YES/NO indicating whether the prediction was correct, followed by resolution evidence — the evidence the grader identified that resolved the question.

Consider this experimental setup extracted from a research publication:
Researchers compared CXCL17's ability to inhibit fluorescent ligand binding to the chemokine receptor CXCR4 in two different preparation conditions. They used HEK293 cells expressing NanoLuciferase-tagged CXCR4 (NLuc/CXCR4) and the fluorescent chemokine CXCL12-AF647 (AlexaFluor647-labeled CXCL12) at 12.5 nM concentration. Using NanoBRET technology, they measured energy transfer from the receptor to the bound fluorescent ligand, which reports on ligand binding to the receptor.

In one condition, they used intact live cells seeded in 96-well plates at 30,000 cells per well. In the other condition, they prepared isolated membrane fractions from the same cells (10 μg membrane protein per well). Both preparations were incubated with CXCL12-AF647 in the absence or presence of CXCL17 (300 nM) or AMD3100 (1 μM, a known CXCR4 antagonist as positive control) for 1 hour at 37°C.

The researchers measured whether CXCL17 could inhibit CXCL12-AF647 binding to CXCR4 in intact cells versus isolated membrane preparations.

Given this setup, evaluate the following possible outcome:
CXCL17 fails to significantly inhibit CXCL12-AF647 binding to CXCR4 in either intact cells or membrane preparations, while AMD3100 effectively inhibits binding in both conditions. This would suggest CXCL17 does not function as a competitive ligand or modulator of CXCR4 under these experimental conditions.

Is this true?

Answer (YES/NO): NO